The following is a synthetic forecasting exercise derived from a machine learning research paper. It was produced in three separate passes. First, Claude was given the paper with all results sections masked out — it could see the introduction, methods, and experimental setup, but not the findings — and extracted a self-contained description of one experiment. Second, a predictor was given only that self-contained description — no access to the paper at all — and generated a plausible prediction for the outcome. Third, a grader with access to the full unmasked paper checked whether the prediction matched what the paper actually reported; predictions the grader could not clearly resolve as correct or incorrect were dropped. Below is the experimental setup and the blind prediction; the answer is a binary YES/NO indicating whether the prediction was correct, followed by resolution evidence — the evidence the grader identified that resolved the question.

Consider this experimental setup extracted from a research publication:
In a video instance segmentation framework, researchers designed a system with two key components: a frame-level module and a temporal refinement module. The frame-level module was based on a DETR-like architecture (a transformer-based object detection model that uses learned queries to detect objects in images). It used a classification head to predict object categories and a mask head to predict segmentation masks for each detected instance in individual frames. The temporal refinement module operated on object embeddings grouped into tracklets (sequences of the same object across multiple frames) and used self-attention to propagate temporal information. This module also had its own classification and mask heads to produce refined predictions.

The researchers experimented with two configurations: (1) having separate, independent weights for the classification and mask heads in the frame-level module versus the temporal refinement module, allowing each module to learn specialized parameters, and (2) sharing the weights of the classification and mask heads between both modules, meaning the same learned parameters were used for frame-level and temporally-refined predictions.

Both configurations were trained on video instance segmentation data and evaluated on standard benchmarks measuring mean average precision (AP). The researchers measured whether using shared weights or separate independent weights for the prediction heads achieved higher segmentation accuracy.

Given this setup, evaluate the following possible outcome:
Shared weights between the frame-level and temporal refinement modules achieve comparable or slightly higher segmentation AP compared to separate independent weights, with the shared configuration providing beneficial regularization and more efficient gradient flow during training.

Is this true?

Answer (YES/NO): YES